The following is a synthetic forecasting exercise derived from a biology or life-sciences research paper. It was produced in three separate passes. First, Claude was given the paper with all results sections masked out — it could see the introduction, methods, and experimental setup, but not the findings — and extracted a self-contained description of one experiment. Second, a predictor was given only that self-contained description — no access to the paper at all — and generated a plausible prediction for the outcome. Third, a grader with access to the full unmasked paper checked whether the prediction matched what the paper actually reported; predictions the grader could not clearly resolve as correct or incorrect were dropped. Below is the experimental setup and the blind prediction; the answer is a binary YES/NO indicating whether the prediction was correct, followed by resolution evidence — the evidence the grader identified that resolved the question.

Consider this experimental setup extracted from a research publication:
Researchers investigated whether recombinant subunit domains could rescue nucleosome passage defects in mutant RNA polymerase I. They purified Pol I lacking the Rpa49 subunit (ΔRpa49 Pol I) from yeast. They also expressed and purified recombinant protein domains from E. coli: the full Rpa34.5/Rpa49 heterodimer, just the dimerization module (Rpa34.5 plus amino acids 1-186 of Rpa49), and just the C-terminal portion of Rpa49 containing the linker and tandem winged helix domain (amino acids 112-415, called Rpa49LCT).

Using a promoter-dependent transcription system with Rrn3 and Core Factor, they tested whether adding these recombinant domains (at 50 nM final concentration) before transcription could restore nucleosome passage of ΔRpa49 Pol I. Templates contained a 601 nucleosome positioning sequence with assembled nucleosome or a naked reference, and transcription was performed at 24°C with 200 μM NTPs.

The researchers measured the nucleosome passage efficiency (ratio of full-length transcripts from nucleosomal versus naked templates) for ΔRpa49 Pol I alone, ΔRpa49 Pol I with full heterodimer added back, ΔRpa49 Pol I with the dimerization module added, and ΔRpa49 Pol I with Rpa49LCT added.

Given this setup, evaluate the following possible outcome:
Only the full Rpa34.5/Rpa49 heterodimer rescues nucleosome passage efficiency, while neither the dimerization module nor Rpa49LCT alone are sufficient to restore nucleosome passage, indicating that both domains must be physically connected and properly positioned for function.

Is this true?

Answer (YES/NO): NO